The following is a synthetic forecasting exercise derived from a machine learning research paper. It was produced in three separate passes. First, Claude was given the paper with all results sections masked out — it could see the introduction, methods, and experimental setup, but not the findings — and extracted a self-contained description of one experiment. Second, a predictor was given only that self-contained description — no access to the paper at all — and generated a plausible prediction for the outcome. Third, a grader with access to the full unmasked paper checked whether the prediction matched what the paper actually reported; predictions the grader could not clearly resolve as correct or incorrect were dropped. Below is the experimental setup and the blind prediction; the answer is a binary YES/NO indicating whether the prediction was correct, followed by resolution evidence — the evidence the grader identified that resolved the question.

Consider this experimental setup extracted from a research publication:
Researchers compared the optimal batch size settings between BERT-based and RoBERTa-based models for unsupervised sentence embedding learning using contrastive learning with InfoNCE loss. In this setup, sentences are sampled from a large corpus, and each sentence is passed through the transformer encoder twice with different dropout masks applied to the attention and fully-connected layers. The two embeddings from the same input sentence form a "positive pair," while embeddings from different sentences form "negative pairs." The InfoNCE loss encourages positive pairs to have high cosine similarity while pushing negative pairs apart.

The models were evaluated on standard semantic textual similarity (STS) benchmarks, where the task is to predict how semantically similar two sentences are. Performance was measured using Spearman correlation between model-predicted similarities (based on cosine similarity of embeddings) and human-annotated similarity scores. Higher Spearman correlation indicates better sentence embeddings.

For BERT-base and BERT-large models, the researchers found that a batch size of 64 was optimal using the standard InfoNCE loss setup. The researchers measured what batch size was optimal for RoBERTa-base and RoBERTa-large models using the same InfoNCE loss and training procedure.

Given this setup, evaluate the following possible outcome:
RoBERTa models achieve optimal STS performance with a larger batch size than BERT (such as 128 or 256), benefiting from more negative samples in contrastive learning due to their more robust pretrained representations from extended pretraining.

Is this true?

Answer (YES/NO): NO